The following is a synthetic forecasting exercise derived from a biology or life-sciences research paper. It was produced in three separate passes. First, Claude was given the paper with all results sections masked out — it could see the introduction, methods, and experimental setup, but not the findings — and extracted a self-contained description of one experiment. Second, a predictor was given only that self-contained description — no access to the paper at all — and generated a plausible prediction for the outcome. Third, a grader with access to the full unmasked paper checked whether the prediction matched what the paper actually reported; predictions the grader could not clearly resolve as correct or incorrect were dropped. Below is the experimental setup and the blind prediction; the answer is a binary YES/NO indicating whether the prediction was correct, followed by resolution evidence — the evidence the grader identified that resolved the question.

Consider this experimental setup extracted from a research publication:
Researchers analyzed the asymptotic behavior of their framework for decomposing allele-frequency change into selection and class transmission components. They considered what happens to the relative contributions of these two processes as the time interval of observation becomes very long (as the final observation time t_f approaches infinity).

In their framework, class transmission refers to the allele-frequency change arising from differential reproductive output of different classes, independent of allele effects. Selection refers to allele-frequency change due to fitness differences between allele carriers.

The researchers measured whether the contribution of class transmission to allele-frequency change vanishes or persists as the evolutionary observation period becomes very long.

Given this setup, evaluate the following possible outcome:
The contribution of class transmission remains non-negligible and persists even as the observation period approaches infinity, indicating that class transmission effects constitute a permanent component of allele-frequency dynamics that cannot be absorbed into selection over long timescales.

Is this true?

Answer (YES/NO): NO